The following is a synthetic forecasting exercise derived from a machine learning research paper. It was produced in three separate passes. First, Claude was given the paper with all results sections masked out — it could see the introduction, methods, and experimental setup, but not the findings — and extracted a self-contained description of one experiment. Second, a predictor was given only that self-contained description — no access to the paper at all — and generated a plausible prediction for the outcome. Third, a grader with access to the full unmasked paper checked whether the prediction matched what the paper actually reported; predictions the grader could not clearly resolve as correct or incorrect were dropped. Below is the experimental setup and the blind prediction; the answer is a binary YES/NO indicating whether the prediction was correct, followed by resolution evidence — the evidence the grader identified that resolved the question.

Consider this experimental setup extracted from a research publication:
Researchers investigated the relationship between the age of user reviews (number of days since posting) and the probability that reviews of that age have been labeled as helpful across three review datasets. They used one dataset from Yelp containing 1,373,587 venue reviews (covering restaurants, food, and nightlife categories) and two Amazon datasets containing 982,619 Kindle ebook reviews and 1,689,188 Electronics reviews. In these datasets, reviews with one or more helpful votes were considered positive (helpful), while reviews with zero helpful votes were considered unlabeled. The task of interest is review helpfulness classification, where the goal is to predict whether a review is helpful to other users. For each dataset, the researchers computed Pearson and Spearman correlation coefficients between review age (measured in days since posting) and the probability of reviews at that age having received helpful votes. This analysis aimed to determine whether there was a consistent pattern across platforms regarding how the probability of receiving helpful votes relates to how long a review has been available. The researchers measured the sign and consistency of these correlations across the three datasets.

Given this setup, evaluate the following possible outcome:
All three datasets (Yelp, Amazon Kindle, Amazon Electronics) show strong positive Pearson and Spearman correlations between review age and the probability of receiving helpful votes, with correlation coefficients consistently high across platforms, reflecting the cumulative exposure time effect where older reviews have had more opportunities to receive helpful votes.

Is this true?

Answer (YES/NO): NO